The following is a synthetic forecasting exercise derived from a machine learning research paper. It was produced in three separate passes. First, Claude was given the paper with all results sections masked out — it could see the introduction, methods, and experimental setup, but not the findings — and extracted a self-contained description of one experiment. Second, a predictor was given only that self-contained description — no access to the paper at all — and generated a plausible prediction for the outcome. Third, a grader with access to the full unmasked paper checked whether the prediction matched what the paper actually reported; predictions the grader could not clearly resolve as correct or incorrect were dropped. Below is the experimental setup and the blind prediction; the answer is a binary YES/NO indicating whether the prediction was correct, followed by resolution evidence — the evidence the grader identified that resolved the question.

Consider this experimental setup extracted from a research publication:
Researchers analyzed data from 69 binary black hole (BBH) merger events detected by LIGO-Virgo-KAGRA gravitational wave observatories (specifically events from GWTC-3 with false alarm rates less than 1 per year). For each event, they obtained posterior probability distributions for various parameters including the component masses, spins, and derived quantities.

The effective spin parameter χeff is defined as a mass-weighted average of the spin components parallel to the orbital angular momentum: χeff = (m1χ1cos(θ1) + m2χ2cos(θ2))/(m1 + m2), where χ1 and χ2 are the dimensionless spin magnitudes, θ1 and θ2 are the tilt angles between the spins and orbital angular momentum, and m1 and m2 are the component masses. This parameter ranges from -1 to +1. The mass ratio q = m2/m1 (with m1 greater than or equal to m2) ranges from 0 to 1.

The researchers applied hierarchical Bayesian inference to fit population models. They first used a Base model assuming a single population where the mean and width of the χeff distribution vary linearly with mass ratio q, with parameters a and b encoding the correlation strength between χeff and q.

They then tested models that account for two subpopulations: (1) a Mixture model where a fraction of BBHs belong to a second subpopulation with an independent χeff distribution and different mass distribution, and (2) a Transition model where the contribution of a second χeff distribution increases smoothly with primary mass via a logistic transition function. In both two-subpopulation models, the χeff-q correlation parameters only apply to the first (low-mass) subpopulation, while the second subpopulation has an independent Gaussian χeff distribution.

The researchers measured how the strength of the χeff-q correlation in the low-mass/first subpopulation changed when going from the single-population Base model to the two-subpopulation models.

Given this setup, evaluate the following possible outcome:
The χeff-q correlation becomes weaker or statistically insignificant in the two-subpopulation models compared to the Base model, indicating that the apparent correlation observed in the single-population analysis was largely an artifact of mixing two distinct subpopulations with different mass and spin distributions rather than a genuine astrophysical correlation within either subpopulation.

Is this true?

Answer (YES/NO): YES